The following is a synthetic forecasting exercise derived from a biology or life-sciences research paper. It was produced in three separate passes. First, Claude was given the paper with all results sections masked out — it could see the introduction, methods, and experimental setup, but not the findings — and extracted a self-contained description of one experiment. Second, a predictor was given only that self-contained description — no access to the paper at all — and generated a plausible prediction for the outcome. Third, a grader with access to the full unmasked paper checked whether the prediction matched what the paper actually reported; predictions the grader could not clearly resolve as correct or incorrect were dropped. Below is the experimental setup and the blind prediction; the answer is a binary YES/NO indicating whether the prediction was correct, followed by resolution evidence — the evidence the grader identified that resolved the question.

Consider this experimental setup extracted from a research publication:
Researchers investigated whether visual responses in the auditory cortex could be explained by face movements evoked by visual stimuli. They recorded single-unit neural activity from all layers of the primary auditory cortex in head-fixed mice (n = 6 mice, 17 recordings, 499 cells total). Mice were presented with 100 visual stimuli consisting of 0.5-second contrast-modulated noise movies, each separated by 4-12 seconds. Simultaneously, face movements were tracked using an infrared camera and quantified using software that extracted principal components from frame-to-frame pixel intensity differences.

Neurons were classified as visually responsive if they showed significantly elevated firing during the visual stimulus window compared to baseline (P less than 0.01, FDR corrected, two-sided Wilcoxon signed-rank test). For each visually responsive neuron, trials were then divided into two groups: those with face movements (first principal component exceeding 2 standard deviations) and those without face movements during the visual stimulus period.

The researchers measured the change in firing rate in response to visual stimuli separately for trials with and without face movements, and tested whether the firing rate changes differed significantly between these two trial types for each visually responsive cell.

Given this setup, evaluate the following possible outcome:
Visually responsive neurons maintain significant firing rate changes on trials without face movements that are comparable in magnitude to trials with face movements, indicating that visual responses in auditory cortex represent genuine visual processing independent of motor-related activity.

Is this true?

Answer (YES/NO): YES